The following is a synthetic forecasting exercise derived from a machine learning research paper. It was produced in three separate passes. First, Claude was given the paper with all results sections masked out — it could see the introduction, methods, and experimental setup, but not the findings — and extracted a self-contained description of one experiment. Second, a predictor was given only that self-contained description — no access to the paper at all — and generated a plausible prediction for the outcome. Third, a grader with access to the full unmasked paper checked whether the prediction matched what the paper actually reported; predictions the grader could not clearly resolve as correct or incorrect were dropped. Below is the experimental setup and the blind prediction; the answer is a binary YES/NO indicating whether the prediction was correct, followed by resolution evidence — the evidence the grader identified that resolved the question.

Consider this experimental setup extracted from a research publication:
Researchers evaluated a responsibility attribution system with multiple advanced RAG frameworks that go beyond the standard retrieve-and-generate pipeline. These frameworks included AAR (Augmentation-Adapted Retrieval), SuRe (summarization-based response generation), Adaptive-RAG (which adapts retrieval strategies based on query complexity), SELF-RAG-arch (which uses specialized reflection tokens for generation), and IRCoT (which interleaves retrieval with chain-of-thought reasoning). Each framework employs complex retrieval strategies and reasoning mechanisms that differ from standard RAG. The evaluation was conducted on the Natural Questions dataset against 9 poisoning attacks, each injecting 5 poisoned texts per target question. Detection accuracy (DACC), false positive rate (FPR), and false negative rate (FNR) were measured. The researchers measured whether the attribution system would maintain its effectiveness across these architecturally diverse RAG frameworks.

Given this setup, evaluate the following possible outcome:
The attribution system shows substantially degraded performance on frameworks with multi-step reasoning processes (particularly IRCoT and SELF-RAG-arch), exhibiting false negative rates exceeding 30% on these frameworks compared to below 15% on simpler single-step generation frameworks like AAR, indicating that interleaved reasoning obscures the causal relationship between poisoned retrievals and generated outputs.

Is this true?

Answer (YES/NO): NO